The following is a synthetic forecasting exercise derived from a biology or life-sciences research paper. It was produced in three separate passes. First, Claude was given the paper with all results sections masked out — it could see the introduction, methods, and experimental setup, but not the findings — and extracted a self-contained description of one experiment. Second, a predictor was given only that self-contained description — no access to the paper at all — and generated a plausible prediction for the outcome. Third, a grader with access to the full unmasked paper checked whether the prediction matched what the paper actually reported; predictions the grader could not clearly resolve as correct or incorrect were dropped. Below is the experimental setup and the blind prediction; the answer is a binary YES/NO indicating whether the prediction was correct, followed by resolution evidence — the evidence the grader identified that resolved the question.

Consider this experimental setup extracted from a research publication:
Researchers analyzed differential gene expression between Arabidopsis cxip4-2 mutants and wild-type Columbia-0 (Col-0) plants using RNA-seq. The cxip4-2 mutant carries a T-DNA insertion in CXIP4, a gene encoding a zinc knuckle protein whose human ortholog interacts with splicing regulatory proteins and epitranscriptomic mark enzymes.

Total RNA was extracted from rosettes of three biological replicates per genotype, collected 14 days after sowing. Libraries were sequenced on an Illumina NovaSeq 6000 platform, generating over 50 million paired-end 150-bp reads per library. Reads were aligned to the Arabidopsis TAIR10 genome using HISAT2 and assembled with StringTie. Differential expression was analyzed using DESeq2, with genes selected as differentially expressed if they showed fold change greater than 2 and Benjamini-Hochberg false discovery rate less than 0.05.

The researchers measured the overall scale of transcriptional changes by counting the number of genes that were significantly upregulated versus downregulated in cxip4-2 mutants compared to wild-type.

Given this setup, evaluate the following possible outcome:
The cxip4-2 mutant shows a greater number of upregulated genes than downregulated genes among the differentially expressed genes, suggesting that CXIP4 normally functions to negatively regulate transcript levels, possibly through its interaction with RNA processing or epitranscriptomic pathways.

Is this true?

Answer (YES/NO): NO